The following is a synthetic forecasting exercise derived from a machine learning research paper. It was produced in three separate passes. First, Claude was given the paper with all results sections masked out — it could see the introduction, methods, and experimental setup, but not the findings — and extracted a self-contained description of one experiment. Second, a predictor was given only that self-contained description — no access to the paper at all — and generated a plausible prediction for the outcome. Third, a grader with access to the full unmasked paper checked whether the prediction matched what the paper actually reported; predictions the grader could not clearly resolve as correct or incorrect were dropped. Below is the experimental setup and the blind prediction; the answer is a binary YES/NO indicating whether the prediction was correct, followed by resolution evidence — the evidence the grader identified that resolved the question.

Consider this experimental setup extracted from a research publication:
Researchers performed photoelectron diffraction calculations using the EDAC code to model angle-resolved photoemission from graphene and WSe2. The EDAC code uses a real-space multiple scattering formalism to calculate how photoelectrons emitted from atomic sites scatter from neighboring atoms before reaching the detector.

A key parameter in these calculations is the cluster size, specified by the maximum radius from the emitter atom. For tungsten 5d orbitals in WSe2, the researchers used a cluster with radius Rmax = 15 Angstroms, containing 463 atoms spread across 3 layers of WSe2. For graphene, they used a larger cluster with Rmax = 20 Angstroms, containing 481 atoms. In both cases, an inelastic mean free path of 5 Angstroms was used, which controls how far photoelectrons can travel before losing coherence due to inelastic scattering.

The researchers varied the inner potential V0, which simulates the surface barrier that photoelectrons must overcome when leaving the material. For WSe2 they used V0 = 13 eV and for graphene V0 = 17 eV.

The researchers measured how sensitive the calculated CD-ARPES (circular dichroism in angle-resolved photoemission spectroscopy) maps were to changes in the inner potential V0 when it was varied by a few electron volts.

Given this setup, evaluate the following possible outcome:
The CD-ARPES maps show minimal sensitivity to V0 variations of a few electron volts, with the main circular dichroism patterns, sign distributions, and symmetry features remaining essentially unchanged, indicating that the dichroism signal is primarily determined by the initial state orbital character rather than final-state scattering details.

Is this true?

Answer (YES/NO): NO